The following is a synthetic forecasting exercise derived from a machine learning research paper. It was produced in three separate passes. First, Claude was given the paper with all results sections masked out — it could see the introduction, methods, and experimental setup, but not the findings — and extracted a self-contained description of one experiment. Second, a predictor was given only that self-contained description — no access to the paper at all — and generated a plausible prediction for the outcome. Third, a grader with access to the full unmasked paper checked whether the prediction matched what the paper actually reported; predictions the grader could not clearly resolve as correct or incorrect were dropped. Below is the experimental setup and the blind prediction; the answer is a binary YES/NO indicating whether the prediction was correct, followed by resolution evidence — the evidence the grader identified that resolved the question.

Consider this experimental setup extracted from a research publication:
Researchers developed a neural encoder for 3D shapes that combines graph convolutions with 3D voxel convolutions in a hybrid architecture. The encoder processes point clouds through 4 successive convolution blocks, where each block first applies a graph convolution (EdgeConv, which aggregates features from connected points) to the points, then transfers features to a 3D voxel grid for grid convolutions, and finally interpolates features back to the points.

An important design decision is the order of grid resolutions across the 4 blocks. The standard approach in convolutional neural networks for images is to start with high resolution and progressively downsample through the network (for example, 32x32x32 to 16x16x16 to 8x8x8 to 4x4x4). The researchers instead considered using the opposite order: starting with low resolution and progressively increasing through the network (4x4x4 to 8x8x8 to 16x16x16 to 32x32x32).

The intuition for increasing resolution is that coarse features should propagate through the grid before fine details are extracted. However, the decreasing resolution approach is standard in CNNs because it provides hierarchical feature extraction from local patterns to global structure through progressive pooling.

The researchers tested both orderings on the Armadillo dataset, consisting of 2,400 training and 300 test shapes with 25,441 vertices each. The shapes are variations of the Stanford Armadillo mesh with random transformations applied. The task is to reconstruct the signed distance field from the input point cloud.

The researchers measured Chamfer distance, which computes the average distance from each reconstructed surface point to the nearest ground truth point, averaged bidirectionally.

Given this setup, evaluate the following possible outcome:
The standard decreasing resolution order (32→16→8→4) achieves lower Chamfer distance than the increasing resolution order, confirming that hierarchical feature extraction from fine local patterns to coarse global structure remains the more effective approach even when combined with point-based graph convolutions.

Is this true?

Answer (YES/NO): NO